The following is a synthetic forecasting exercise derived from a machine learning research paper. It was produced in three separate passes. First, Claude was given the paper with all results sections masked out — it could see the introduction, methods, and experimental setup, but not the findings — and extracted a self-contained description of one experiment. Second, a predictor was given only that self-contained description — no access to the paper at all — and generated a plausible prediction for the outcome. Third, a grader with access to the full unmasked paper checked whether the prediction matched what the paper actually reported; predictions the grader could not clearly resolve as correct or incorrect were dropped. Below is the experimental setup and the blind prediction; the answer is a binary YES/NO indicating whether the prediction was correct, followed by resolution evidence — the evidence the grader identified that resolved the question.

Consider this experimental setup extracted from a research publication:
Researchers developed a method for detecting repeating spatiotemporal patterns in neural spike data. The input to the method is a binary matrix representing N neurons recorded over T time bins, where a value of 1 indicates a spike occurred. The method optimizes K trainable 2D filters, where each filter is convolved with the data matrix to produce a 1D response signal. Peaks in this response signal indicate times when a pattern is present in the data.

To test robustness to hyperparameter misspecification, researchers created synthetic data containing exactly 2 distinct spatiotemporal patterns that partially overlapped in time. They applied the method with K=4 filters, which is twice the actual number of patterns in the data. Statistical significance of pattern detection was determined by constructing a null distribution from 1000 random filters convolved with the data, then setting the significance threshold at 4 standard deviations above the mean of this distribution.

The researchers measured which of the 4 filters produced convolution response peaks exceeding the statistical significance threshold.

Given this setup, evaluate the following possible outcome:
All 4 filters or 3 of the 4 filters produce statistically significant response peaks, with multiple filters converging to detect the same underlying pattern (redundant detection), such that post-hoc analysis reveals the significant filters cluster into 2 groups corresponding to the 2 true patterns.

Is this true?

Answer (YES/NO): NO